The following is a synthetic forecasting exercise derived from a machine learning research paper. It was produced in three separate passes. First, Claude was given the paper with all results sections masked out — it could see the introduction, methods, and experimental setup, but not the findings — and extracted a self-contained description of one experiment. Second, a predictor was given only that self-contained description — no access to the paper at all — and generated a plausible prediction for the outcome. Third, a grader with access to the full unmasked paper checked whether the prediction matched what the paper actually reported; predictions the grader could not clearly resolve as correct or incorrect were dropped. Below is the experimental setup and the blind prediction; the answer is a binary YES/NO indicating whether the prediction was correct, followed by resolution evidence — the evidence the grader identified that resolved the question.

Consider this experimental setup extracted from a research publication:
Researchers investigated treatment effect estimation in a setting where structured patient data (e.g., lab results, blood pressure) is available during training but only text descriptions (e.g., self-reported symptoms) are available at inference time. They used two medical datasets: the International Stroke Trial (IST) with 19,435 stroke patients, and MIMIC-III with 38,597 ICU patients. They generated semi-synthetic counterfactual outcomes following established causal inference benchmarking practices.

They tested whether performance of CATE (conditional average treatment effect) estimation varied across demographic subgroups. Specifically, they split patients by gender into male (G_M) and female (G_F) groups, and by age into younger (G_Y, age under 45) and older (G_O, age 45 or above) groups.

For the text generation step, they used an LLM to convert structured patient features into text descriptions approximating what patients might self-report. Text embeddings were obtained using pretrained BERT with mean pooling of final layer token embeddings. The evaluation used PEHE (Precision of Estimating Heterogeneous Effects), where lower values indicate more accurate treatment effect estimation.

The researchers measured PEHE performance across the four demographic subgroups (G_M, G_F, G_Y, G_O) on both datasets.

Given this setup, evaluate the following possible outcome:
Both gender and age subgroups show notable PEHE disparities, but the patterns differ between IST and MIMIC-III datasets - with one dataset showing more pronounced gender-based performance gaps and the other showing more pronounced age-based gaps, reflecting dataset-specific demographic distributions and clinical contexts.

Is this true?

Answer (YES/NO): NO